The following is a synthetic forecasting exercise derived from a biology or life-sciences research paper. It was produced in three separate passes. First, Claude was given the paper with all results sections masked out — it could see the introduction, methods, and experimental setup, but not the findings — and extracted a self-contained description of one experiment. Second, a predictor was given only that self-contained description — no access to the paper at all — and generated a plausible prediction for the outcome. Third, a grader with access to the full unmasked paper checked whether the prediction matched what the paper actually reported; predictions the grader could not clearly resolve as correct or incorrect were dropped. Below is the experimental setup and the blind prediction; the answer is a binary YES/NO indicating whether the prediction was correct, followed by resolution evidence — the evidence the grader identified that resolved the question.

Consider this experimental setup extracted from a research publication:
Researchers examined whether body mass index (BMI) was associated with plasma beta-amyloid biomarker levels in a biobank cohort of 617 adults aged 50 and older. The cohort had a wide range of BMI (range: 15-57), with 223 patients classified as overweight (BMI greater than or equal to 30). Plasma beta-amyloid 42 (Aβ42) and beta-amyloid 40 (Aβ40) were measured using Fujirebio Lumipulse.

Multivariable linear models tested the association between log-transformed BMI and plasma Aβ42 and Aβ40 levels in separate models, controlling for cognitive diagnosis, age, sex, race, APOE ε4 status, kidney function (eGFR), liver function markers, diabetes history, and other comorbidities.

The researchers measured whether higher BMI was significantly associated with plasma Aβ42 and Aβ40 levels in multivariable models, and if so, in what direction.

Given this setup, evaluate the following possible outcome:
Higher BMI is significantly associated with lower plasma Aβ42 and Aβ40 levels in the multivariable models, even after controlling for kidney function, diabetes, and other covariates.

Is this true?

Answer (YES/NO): YES